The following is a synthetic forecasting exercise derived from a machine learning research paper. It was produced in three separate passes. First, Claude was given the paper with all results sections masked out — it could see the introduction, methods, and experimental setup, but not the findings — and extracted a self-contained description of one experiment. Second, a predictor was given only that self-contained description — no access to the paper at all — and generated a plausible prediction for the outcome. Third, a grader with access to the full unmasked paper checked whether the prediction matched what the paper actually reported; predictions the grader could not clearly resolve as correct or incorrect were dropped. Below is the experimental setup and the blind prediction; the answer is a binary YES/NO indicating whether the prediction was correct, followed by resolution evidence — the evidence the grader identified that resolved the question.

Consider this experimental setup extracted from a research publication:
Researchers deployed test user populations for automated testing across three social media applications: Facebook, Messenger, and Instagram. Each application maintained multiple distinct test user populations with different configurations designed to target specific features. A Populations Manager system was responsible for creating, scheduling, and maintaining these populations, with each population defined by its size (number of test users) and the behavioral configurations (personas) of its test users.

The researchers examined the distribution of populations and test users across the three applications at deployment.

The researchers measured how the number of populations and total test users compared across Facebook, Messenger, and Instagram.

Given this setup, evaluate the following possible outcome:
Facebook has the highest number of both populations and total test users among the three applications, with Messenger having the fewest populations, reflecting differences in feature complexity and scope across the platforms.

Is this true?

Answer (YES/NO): NO